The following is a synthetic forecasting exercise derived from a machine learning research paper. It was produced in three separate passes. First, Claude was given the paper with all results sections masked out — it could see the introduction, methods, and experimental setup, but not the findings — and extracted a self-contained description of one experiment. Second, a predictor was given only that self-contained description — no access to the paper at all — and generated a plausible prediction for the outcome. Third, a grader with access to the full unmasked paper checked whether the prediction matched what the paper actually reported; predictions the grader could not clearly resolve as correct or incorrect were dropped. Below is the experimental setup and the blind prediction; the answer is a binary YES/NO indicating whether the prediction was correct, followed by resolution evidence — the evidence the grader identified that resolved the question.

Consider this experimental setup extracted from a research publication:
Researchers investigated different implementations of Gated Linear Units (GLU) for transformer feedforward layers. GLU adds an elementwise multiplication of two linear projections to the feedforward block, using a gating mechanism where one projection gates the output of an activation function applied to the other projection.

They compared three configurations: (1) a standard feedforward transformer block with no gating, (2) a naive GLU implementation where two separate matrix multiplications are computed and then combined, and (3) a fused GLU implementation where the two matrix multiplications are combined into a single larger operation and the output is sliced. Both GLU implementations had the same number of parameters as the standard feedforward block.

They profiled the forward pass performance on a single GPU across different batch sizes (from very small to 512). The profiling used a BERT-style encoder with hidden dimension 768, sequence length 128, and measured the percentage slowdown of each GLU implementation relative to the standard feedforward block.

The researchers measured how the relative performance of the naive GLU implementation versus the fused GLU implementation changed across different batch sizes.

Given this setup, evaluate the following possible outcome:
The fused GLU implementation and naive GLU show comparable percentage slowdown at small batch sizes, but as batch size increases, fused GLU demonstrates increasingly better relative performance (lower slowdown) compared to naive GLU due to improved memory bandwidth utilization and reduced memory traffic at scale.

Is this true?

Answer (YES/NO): NO